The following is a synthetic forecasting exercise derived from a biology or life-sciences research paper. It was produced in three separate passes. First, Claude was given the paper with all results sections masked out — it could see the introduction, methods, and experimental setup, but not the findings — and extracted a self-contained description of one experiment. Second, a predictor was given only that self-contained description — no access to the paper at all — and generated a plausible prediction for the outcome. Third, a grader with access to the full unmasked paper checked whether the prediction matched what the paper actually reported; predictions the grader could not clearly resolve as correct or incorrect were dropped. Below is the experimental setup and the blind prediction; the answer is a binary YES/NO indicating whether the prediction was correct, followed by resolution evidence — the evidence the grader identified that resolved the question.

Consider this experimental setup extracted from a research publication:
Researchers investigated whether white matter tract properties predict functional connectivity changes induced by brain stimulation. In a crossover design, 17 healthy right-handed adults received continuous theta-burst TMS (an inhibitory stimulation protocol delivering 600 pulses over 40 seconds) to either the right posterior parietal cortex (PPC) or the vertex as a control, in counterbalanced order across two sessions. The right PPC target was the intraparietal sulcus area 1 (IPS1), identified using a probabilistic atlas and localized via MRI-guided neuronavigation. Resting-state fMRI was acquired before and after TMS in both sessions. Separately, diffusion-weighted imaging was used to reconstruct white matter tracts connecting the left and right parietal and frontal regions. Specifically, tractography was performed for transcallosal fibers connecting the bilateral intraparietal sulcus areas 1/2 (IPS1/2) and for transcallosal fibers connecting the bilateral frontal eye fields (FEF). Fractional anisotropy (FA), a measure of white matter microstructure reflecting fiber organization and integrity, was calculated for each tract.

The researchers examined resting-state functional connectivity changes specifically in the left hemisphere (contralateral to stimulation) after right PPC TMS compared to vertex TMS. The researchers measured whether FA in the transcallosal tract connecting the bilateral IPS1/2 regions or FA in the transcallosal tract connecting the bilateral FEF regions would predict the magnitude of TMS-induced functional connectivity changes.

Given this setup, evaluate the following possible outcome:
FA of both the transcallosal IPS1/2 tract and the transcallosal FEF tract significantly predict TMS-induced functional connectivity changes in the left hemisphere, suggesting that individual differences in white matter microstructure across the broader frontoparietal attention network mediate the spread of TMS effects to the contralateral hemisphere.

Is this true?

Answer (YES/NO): NO